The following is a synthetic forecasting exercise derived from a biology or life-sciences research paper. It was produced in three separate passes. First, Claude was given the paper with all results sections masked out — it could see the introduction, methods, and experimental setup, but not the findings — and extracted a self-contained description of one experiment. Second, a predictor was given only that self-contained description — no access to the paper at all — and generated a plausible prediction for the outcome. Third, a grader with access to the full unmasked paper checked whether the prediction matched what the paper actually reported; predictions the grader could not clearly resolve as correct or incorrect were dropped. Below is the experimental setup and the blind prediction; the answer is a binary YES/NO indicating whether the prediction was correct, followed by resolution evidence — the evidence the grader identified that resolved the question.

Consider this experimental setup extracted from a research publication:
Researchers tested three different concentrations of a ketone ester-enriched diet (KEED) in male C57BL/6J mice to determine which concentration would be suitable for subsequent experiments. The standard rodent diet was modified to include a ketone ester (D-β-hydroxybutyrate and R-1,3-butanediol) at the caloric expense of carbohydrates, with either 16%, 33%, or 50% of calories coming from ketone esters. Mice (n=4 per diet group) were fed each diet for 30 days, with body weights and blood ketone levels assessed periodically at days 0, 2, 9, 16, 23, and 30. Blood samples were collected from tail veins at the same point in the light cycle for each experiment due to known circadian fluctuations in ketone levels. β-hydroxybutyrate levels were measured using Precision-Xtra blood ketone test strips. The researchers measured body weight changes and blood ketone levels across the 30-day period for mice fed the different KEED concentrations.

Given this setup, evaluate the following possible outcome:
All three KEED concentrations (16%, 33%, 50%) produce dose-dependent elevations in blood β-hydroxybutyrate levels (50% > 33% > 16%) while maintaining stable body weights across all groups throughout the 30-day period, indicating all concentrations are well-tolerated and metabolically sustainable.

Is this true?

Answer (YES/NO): NO